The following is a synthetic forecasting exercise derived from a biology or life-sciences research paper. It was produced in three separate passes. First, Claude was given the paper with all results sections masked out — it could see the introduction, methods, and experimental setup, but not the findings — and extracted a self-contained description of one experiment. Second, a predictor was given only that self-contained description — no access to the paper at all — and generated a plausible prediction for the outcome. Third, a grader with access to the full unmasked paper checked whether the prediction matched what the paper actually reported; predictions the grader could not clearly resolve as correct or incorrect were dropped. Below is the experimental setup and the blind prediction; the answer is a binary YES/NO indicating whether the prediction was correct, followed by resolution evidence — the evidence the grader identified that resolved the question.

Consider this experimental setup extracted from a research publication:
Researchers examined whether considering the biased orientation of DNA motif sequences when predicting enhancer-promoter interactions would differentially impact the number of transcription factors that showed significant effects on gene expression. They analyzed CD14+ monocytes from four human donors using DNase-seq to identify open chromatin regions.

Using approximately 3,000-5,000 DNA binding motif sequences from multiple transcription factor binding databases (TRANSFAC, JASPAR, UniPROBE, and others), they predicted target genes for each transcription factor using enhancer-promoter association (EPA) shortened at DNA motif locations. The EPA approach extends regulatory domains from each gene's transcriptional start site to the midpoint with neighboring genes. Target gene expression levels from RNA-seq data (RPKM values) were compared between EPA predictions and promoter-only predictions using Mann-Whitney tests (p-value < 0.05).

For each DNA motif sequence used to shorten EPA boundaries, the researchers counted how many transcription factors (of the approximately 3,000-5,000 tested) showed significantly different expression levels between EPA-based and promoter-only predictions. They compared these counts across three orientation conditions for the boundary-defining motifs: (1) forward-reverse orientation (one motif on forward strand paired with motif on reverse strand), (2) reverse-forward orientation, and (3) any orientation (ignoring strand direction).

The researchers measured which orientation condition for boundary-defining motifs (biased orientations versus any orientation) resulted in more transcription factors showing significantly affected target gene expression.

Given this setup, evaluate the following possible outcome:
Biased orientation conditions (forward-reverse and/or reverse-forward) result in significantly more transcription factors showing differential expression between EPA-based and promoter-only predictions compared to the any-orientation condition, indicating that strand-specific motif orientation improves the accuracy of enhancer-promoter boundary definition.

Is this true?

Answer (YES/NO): YES